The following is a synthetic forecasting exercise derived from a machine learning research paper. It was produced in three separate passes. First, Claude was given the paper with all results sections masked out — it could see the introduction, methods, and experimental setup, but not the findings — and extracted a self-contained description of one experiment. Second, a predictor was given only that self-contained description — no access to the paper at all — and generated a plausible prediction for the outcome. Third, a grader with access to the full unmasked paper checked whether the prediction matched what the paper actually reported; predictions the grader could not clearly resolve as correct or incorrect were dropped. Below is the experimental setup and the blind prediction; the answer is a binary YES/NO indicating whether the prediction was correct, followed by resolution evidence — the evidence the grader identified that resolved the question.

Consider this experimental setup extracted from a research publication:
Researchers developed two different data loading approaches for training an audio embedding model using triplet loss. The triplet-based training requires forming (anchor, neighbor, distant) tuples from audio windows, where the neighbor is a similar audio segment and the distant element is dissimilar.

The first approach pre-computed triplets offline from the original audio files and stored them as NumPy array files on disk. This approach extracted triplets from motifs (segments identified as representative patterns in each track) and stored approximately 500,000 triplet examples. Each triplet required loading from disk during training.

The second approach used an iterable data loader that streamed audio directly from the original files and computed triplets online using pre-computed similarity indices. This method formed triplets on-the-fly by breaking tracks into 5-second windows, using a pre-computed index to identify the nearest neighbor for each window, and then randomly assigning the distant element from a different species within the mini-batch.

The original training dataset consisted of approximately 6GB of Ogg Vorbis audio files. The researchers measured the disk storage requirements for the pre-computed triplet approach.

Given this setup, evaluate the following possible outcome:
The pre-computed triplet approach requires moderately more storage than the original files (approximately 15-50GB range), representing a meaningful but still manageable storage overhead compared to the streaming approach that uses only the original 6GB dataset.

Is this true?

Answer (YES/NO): NO